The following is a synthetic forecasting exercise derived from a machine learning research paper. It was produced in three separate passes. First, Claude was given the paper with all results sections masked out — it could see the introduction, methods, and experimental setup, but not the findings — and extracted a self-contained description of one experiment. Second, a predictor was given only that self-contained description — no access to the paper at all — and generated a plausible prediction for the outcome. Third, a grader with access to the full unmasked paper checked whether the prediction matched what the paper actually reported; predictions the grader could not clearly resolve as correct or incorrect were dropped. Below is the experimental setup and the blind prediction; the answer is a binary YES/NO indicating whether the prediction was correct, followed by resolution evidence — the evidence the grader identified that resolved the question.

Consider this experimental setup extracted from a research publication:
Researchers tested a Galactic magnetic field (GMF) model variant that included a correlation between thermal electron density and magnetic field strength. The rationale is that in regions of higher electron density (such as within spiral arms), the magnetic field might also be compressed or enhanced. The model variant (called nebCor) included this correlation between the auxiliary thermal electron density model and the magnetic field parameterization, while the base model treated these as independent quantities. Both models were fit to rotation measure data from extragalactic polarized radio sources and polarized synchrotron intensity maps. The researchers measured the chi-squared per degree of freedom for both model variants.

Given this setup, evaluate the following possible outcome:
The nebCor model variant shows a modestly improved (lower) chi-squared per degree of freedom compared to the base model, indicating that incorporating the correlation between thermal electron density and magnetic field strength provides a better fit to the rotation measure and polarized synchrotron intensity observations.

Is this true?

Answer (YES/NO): NO